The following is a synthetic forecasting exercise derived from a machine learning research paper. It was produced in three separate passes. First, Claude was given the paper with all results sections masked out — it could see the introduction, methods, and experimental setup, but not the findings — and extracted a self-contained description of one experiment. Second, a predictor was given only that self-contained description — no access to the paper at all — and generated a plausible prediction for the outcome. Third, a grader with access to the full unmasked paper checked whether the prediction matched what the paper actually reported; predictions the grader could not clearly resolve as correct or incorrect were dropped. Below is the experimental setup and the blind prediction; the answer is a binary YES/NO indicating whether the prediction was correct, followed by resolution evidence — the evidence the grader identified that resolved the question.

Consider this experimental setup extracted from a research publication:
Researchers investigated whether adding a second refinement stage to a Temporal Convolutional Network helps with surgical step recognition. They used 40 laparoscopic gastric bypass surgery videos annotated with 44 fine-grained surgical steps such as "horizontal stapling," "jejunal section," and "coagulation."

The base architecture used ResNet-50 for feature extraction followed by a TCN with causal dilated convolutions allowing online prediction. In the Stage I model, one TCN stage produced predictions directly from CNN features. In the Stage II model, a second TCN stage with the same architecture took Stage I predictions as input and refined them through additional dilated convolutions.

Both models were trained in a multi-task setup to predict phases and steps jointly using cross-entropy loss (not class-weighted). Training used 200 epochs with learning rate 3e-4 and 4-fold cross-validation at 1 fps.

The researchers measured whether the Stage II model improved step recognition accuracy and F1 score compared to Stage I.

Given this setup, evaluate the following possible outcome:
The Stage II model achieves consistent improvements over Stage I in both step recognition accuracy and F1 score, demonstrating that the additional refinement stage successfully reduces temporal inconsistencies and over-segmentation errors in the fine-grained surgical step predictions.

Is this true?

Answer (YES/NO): NO